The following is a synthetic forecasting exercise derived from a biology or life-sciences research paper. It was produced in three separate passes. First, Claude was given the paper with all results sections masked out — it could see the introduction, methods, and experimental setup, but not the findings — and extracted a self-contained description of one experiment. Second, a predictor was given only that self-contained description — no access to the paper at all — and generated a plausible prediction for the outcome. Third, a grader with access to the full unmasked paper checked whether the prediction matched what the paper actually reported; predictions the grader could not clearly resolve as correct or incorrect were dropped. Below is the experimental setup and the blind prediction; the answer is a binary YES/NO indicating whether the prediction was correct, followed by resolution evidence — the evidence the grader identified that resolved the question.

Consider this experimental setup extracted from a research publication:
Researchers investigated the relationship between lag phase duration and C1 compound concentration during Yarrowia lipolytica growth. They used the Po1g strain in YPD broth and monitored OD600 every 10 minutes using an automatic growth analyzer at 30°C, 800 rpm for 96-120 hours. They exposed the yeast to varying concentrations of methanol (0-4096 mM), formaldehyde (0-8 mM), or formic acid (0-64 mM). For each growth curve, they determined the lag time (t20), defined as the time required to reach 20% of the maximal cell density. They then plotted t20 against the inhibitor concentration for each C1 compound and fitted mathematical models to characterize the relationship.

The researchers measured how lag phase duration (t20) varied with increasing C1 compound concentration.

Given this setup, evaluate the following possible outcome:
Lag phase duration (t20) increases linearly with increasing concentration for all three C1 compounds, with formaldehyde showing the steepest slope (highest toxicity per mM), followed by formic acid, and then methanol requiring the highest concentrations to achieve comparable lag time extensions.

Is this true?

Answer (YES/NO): NO